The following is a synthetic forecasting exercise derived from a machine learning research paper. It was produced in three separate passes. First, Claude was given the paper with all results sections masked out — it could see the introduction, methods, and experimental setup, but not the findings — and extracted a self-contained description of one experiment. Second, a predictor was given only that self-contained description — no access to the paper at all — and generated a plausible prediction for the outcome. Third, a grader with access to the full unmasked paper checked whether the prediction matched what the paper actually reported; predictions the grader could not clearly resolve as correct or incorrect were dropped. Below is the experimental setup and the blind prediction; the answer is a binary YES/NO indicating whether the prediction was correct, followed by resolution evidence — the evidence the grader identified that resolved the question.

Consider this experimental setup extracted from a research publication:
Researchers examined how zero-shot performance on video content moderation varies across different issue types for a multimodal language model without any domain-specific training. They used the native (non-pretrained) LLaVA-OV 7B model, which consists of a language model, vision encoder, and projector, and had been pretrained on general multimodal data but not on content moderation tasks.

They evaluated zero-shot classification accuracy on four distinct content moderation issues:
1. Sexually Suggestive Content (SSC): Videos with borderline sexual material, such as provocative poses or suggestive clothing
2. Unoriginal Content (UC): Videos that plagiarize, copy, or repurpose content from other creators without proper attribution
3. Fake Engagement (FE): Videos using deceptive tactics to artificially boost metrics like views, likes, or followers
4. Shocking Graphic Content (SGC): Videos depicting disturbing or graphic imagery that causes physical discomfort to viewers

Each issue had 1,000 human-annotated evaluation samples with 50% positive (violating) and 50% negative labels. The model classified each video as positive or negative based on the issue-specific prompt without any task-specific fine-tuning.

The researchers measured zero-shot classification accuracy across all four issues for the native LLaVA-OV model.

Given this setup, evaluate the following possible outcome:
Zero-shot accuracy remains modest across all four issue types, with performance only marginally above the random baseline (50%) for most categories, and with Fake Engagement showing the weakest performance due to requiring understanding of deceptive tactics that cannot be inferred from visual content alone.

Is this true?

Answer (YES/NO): NO